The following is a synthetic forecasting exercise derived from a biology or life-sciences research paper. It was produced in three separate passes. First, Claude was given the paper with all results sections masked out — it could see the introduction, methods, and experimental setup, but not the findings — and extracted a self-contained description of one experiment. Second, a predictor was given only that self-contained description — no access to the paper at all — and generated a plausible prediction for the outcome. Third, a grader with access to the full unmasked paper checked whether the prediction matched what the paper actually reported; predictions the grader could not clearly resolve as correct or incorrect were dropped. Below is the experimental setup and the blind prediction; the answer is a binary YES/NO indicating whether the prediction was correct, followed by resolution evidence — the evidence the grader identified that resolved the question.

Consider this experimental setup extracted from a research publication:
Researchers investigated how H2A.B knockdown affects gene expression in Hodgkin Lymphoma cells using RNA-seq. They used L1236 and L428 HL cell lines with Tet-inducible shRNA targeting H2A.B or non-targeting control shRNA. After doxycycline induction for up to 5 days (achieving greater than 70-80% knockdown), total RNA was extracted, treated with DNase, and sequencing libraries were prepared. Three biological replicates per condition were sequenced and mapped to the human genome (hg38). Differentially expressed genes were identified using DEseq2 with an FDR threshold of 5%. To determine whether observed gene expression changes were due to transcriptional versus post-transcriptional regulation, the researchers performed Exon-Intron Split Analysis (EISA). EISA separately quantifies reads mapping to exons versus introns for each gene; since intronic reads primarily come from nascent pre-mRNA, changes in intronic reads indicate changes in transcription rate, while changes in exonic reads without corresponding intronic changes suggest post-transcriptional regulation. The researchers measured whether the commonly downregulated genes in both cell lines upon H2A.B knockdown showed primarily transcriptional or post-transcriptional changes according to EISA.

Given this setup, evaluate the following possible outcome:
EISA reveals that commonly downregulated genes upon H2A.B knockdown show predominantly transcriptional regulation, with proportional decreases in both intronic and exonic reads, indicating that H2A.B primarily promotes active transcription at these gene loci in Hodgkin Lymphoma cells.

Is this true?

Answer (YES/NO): YES